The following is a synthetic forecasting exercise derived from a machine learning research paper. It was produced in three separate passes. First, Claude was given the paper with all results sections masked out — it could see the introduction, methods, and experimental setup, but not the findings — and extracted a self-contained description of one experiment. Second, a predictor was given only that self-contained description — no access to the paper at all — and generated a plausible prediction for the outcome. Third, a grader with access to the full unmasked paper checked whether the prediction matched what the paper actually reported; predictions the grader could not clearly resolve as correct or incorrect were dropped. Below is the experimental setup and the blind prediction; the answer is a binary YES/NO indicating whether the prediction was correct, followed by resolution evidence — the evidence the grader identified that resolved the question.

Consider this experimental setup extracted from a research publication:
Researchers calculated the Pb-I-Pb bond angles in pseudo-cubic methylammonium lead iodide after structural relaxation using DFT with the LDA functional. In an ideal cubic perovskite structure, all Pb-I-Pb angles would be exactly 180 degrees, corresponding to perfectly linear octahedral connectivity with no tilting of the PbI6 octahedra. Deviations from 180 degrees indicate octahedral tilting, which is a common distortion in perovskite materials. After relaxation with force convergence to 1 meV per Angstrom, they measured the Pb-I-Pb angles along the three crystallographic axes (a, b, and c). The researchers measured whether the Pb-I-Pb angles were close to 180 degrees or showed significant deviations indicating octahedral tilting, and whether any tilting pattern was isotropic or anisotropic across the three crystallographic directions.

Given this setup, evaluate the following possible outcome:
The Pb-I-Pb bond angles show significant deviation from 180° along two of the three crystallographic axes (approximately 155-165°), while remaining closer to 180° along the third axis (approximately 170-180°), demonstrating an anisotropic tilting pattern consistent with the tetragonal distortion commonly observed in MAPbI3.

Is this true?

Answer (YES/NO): YES